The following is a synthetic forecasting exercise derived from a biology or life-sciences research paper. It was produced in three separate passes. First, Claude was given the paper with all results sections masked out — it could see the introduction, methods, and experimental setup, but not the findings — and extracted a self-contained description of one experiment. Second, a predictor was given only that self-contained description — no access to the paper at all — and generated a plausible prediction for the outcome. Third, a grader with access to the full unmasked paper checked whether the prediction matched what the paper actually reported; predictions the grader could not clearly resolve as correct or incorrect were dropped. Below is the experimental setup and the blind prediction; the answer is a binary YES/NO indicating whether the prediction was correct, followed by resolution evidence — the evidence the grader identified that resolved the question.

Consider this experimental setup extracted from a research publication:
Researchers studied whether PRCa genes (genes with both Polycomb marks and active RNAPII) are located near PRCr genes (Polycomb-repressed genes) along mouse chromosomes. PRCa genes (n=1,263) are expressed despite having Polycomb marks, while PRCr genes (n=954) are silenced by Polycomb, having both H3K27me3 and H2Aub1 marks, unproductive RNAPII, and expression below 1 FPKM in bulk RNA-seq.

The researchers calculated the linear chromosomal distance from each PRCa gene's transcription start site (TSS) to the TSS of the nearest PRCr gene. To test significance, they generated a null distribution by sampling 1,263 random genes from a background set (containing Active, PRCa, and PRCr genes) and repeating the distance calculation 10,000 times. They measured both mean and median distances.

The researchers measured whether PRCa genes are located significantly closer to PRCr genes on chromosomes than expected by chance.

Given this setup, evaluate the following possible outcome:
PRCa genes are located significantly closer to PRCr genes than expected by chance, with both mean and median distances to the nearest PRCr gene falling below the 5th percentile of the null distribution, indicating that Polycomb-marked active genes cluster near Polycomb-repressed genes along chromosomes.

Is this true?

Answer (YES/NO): NO